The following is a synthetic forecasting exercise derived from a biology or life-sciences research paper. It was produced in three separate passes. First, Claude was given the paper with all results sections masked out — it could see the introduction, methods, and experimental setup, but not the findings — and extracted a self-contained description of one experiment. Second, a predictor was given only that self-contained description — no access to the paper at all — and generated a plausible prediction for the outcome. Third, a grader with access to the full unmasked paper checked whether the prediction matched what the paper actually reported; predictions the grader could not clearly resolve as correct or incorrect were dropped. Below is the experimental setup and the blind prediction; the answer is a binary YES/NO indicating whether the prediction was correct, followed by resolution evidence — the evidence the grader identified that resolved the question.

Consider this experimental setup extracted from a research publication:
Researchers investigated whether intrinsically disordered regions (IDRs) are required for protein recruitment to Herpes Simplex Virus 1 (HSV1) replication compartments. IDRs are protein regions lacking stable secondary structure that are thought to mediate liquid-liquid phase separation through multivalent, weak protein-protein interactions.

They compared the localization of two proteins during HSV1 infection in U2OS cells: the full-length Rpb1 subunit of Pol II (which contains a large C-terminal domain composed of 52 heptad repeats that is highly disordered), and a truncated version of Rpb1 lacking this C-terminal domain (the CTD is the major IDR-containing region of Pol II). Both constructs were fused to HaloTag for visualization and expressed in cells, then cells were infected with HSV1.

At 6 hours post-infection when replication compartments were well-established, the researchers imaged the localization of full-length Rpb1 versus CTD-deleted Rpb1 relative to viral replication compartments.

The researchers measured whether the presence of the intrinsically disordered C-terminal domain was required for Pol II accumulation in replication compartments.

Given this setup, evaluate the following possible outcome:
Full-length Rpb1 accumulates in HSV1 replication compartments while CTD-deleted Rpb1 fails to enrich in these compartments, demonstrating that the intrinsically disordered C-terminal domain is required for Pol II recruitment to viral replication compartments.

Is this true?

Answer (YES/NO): NO